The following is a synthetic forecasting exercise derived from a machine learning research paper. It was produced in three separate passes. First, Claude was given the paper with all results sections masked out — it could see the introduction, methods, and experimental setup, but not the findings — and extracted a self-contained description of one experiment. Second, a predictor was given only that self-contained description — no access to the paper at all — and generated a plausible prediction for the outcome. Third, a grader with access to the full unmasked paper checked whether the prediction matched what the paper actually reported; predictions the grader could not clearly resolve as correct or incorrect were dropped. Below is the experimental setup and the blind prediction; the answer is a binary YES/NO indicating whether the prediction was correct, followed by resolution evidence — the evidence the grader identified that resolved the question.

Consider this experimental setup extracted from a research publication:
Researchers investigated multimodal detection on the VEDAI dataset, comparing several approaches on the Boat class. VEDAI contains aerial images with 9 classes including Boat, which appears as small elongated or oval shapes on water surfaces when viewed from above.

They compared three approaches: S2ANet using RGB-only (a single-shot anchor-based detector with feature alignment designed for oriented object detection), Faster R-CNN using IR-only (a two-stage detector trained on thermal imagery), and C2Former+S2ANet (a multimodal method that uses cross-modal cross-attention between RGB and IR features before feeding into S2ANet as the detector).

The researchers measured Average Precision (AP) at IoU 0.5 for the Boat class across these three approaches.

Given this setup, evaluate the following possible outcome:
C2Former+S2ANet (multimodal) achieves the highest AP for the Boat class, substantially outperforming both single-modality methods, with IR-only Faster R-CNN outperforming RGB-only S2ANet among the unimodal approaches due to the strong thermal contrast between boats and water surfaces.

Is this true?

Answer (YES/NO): YES